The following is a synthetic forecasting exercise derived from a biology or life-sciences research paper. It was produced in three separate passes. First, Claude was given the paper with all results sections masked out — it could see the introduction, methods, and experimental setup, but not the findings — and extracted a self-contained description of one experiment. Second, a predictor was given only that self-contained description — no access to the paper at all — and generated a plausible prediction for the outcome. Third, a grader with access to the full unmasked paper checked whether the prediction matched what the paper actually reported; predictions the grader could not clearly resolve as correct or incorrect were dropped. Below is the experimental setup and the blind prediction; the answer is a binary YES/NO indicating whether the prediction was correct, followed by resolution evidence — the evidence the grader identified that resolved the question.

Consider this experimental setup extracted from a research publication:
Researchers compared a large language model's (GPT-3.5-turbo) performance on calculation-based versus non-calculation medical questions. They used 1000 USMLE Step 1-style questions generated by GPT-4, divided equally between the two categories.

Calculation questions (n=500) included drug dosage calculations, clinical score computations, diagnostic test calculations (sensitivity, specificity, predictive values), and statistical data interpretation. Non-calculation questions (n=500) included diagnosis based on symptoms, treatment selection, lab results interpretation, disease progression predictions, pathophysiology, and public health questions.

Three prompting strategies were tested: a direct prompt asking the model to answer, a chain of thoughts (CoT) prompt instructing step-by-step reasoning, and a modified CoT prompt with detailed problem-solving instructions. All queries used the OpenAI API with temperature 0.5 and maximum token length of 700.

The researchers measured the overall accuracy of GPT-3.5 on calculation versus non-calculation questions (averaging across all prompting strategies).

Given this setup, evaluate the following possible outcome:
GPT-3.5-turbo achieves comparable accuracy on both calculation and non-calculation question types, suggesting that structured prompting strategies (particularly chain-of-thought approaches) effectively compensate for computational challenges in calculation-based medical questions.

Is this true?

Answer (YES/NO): NO